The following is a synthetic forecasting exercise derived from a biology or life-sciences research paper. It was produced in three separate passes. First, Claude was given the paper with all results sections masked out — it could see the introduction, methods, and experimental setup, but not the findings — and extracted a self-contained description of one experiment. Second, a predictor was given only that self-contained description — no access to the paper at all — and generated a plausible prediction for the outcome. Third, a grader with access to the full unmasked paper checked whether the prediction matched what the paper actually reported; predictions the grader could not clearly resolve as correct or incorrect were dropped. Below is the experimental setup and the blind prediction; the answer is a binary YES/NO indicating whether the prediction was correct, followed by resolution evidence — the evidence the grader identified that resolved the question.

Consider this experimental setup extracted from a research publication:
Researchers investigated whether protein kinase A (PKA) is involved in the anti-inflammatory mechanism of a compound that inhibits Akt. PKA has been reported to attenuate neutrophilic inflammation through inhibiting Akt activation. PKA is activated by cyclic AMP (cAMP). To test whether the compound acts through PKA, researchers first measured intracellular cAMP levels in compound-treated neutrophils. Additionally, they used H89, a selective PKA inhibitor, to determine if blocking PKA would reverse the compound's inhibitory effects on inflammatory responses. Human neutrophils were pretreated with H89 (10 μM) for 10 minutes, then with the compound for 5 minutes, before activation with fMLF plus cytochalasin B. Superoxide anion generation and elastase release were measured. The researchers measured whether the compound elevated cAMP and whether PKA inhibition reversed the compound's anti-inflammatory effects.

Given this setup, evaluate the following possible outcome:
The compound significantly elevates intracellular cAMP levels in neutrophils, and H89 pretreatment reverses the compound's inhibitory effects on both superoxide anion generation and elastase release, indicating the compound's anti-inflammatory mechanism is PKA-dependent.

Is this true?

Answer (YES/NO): NO